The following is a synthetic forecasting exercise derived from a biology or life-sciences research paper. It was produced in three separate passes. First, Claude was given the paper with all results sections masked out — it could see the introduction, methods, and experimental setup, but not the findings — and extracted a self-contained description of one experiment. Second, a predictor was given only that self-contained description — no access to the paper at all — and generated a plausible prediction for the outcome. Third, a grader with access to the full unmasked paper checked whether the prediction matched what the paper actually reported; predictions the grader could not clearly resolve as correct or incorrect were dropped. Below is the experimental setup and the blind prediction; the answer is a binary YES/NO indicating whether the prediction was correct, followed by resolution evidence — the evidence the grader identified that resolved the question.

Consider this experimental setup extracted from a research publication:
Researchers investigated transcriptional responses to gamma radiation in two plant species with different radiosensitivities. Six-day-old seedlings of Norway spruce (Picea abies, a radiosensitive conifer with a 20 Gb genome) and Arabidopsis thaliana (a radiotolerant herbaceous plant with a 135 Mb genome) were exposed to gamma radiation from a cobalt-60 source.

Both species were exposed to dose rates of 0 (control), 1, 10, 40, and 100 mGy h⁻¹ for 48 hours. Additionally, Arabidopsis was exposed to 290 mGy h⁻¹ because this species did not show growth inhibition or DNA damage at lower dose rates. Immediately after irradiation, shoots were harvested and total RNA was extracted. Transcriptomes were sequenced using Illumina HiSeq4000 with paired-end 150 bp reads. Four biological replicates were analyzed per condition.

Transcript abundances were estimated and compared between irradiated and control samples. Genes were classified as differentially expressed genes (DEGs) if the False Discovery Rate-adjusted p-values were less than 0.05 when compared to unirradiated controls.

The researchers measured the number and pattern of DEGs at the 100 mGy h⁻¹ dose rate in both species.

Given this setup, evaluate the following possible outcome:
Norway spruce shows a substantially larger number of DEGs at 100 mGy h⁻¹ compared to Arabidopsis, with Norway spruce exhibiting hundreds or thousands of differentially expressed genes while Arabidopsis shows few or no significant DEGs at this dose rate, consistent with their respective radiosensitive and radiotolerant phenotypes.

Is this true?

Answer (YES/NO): NO